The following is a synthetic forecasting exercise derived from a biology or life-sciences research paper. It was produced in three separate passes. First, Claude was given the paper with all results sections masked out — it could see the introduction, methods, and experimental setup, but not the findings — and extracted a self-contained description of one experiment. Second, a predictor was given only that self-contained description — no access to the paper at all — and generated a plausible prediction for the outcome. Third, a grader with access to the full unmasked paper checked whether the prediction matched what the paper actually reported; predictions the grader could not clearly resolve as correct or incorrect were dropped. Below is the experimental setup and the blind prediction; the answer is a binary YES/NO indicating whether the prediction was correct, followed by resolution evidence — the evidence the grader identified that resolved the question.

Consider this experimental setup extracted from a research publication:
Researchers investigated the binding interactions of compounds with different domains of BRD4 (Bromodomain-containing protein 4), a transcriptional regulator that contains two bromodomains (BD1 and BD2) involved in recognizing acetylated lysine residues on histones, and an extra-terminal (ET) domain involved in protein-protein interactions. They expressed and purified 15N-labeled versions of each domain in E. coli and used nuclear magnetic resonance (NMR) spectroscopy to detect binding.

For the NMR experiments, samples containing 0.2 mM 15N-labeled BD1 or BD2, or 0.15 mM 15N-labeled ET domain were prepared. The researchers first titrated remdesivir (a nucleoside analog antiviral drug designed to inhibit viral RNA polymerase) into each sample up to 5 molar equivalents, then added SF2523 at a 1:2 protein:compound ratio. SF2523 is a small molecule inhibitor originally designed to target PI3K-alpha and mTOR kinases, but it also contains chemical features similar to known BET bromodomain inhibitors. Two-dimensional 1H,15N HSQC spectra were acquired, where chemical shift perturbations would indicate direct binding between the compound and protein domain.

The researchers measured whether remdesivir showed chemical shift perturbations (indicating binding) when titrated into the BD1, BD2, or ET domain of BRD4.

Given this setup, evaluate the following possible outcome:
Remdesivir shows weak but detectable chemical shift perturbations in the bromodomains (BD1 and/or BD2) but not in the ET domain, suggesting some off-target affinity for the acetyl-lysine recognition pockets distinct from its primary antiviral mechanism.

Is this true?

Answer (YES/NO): NO